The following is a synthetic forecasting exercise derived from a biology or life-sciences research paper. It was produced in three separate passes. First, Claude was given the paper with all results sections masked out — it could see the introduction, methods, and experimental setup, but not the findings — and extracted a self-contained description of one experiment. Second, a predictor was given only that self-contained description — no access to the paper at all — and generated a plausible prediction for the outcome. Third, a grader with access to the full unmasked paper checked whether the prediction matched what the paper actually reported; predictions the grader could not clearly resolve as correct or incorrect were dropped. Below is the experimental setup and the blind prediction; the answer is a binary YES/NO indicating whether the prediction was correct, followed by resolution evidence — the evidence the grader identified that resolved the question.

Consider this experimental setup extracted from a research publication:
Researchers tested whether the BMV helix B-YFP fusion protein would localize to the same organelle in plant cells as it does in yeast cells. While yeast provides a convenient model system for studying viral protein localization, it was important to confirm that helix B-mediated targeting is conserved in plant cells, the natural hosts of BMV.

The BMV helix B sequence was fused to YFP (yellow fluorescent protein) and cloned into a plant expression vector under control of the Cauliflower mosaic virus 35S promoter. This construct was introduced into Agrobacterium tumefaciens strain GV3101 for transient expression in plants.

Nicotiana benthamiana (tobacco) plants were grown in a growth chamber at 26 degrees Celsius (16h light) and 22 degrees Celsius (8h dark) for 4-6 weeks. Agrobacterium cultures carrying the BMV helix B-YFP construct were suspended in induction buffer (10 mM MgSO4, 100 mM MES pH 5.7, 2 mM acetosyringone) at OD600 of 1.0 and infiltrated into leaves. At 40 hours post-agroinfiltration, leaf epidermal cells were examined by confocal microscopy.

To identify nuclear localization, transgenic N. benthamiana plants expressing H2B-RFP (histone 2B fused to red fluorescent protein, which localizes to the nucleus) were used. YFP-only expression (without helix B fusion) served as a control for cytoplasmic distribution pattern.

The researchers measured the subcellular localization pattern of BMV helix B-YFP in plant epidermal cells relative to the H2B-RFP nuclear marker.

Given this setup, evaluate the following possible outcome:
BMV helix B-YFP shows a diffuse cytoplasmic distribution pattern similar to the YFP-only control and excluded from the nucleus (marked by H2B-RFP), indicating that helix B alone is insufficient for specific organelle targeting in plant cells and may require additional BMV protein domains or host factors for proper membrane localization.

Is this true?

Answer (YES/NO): NO